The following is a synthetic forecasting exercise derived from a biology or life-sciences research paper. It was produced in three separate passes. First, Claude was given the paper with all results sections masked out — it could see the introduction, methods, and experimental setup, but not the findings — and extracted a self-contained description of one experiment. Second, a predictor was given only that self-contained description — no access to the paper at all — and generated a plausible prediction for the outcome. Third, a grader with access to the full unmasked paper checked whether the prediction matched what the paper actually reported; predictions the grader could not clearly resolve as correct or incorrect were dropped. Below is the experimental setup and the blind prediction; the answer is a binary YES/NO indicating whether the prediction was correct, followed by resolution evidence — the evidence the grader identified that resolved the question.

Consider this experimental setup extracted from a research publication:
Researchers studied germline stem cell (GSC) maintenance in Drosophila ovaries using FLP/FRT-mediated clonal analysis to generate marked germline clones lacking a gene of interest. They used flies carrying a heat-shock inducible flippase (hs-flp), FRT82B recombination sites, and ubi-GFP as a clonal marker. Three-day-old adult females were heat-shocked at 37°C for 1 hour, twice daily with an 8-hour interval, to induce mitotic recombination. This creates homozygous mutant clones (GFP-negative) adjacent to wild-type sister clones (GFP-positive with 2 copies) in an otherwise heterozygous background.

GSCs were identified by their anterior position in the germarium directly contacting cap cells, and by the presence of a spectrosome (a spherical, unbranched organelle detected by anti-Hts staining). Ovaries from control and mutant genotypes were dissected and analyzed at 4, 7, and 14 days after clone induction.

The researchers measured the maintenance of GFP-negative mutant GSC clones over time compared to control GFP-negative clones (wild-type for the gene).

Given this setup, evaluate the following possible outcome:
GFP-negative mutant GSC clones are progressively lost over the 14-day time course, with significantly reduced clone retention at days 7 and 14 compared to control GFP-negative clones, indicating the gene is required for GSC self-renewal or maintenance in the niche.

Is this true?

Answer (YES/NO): YES